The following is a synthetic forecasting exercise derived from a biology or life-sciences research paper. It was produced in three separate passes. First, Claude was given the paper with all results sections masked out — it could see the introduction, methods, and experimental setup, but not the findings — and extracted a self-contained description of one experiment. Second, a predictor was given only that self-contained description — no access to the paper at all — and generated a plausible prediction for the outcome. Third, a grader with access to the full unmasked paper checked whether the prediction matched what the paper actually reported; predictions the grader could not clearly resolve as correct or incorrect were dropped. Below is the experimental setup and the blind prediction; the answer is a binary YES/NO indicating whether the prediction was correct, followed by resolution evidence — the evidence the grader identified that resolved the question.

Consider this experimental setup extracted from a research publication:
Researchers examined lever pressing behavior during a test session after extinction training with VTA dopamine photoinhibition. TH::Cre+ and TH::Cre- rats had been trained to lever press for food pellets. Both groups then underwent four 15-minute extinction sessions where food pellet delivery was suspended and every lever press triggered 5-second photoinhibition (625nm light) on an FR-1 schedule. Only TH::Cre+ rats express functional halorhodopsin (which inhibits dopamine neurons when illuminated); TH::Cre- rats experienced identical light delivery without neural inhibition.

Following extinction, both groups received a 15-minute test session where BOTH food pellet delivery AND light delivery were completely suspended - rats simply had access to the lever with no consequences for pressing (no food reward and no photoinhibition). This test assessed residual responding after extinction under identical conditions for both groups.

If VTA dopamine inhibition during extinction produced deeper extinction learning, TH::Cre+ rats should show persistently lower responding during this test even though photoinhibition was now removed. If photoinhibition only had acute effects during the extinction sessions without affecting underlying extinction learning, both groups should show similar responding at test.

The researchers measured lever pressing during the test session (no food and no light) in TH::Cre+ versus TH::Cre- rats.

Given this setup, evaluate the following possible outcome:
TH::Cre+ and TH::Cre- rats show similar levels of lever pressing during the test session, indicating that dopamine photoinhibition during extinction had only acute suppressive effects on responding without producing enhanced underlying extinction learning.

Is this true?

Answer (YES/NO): NO